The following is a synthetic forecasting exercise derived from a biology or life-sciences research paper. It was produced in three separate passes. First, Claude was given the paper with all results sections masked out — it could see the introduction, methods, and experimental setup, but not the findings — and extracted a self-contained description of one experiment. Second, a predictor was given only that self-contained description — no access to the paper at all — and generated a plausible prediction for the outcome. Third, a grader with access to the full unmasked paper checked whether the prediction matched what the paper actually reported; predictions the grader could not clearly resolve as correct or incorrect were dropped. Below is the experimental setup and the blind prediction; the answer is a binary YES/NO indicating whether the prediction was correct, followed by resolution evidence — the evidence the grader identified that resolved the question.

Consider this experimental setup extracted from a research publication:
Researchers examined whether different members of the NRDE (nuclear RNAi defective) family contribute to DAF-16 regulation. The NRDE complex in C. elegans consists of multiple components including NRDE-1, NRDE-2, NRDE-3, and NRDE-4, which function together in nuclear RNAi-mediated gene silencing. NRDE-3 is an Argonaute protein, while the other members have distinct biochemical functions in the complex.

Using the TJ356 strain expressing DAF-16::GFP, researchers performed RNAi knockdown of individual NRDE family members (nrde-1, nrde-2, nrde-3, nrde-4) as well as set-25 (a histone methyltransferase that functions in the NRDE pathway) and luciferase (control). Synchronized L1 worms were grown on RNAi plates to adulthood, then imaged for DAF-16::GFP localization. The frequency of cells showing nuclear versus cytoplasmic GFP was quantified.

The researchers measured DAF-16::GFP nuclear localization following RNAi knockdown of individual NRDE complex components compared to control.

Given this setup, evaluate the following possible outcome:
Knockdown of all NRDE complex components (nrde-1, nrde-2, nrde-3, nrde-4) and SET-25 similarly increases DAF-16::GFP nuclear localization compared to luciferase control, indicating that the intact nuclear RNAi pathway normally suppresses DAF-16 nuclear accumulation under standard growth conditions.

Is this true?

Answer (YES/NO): NO